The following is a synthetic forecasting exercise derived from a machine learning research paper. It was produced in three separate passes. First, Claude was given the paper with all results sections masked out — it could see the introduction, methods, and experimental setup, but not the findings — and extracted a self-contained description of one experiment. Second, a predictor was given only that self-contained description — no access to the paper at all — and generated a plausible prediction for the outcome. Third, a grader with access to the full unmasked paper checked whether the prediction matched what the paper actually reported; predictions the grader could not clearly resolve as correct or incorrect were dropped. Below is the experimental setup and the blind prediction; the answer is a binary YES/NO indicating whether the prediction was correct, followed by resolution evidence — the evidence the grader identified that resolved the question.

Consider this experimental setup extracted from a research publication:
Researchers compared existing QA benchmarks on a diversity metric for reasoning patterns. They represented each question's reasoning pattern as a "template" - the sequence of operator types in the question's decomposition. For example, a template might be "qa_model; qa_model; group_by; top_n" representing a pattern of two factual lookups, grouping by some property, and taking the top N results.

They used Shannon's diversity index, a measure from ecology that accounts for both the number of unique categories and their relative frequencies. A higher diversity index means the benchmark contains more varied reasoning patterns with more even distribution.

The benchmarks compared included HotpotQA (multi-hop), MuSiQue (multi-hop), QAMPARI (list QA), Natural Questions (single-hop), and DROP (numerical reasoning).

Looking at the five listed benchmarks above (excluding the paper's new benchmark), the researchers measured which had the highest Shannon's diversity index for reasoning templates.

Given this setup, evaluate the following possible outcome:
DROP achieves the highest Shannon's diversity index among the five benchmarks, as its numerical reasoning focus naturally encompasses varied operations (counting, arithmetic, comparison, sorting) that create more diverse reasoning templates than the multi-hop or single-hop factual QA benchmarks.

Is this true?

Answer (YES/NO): YES